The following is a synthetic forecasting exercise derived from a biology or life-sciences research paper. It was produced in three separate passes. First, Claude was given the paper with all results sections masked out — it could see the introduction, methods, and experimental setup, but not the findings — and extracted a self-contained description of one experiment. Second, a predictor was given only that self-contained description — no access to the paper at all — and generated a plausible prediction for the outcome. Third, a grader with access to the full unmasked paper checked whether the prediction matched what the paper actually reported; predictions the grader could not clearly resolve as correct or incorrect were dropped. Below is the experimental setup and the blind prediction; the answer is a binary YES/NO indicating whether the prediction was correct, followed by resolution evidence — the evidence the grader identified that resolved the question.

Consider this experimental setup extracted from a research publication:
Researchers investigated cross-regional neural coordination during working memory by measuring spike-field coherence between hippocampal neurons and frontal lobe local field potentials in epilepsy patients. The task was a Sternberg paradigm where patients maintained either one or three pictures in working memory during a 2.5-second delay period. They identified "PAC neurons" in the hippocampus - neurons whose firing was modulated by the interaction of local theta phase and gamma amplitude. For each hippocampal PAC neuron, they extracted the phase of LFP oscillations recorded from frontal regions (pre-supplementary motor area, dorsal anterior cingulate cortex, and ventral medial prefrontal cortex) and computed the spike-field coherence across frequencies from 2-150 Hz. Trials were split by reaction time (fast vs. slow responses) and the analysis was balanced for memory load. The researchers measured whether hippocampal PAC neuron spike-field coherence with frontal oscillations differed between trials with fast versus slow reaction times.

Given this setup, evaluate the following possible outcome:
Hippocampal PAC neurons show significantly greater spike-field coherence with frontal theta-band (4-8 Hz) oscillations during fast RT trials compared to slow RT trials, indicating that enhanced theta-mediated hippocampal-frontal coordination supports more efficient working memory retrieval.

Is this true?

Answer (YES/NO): YES